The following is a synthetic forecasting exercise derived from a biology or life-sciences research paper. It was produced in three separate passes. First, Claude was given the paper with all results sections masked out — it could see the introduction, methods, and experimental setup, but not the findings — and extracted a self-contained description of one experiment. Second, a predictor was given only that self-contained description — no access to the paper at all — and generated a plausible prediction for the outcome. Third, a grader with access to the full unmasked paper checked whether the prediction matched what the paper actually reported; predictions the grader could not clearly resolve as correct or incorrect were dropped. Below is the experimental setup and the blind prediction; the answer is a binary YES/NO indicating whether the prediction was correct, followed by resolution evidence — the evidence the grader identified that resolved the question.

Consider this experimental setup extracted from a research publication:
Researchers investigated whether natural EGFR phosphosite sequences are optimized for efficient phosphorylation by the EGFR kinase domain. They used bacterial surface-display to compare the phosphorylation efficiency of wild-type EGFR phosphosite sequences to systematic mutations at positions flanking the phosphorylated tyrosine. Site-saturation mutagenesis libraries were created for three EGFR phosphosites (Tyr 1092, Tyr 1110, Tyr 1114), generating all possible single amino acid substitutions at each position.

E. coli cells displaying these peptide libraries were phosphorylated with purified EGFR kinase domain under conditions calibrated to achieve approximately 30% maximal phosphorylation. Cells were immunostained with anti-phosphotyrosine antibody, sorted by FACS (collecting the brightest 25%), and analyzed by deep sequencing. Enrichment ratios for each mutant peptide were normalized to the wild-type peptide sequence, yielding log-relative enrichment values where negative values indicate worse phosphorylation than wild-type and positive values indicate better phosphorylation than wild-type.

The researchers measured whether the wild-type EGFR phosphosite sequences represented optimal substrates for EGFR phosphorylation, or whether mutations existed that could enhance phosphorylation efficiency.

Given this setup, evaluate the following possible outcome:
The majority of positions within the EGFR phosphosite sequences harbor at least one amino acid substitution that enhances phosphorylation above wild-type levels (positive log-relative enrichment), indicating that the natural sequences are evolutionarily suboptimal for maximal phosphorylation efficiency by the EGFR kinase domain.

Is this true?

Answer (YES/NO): YES